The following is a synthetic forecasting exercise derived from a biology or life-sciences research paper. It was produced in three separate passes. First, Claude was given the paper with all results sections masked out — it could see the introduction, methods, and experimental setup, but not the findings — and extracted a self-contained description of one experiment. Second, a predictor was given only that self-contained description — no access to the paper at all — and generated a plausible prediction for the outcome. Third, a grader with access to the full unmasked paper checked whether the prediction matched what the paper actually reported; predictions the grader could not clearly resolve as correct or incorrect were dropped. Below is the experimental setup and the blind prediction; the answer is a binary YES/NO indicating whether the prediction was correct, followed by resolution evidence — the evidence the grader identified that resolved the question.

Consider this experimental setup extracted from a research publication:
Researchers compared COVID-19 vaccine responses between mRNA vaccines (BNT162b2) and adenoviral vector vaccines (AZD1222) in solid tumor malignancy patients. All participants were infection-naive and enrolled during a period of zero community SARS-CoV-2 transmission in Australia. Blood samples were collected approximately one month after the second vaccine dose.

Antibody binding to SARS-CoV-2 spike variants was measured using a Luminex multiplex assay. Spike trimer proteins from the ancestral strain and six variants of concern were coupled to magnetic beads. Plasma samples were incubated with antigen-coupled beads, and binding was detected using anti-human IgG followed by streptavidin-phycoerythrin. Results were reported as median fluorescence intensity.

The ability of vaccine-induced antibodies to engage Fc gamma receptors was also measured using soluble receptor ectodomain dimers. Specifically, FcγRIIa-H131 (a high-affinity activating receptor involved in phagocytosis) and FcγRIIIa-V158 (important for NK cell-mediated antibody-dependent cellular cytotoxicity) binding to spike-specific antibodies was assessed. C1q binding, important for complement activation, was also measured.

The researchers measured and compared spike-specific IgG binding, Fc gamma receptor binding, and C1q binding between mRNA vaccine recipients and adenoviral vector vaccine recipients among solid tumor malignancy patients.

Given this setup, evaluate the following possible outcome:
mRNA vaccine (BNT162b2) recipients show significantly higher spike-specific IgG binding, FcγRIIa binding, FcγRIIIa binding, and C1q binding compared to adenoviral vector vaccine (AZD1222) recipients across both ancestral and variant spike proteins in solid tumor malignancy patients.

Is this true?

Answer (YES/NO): YES